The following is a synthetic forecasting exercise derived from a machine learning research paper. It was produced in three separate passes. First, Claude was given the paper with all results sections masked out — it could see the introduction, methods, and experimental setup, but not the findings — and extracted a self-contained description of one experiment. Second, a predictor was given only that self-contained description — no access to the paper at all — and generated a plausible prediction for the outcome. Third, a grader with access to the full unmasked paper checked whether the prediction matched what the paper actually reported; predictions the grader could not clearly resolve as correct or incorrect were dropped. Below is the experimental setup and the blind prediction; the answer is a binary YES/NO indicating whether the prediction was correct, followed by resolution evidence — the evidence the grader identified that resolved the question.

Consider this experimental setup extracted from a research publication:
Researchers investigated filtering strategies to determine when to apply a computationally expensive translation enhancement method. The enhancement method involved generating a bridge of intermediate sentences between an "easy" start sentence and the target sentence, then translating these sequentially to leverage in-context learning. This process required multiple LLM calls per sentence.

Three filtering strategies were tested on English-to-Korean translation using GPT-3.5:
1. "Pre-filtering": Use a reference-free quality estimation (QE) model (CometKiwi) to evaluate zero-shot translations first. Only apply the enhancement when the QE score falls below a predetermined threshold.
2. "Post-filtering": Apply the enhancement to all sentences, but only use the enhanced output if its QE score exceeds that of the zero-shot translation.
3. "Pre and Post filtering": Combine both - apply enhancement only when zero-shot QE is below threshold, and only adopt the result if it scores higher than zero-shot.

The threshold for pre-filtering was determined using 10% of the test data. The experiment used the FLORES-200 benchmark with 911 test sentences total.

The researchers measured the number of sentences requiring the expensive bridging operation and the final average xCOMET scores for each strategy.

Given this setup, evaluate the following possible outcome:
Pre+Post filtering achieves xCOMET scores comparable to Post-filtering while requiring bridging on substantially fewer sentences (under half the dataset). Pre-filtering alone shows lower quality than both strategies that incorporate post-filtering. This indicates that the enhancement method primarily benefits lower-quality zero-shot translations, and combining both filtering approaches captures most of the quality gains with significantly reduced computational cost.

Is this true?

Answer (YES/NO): YES